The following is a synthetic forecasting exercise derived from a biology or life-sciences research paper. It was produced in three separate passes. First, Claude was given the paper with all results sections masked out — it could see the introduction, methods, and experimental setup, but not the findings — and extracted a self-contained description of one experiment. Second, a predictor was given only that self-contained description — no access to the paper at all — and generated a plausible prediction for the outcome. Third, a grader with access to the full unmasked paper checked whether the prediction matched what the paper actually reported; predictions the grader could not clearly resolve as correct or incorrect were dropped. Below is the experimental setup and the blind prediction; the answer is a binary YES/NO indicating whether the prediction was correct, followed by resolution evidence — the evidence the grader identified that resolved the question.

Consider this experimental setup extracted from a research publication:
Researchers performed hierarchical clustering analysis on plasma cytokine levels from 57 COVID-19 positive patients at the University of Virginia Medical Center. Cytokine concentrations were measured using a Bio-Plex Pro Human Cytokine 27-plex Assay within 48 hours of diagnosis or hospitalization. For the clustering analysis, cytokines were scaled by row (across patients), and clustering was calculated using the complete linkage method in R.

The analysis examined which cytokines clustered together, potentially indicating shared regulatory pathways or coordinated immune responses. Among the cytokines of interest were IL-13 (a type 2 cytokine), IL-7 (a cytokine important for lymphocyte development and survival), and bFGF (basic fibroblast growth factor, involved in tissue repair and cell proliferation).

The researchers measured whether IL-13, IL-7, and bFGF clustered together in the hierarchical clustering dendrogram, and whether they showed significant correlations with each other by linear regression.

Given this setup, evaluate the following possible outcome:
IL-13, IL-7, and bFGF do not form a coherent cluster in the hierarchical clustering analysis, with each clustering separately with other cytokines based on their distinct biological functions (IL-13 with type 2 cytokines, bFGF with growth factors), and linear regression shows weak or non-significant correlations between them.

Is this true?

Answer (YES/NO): NO